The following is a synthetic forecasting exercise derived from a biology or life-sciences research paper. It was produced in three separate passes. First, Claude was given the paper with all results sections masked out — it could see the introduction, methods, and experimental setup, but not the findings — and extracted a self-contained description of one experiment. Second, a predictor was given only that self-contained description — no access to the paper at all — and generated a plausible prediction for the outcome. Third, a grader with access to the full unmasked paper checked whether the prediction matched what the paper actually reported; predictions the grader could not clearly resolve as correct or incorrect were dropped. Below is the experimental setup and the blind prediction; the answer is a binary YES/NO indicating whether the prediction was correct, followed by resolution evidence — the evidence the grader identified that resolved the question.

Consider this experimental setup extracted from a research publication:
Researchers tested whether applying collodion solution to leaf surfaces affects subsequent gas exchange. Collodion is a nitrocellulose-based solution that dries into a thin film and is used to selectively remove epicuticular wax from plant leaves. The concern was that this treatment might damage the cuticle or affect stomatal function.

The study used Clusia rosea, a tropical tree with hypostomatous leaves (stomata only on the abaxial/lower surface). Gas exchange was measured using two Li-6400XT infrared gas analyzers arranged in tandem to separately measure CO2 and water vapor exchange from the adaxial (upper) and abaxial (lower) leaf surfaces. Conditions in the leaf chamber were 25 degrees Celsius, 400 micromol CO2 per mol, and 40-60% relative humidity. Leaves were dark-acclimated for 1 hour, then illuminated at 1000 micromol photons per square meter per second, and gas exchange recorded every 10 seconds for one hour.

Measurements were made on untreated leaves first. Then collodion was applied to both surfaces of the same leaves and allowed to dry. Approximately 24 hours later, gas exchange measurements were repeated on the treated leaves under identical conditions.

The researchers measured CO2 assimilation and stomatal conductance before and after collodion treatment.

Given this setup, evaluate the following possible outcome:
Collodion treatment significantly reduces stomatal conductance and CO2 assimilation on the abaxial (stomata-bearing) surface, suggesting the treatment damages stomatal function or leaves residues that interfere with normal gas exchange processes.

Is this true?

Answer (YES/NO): NO